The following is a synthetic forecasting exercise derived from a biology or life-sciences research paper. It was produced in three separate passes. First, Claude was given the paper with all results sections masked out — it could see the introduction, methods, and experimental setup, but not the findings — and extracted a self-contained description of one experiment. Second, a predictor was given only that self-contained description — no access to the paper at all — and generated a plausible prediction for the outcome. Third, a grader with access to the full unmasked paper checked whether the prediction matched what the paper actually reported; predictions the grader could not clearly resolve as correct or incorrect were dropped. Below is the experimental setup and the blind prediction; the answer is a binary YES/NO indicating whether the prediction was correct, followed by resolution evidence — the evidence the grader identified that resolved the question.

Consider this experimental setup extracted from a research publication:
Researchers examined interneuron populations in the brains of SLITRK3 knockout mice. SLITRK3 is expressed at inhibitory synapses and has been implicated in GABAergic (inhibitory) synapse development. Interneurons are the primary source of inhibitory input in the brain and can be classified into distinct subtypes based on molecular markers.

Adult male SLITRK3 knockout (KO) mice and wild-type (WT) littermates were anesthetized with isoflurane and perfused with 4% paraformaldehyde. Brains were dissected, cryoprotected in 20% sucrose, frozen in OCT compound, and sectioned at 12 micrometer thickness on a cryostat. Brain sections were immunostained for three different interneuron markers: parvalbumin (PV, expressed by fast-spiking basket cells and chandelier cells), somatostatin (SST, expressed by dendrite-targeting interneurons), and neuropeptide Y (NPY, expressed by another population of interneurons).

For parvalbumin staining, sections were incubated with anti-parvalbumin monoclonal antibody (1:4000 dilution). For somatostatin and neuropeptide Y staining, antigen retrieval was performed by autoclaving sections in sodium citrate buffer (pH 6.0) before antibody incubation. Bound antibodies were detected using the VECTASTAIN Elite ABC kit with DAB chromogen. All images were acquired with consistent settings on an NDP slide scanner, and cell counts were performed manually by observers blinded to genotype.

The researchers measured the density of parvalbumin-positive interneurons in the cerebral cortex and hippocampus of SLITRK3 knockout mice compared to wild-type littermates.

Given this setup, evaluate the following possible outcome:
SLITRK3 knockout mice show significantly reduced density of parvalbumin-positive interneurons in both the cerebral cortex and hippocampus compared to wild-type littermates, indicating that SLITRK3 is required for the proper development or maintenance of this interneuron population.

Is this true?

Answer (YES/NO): NO